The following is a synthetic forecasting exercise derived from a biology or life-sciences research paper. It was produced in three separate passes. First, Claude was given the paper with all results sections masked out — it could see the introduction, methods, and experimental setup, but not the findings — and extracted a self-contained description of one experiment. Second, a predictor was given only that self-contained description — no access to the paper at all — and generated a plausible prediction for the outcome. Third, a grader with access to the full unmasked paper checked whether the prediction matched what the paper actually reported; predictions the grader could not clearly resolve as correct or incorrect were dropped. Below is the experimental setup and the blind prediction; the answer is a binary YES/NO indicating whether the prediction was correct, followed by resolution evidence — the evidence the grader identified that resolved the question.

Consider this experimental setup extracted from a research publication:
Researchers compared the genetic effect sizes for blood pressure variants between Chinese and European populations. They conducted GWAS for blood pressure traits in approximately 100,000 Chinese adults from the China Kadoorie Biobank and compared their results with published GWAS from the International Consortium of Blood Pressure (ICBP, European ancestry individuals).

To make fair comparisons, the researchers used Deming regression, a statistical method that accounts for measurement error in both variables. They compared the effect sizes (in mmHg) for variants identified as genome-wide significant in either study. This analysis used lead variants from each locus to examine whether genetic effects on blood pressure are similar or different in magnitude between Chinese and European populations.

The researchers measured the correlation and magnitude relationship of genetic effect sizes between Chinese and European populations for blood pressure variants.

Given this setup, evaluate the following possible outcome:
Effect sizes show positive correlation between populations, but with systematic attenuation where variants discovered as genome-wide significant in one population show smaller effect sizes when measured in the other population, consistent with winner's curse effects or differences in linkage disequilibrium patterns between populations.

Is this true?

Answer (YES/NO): NO